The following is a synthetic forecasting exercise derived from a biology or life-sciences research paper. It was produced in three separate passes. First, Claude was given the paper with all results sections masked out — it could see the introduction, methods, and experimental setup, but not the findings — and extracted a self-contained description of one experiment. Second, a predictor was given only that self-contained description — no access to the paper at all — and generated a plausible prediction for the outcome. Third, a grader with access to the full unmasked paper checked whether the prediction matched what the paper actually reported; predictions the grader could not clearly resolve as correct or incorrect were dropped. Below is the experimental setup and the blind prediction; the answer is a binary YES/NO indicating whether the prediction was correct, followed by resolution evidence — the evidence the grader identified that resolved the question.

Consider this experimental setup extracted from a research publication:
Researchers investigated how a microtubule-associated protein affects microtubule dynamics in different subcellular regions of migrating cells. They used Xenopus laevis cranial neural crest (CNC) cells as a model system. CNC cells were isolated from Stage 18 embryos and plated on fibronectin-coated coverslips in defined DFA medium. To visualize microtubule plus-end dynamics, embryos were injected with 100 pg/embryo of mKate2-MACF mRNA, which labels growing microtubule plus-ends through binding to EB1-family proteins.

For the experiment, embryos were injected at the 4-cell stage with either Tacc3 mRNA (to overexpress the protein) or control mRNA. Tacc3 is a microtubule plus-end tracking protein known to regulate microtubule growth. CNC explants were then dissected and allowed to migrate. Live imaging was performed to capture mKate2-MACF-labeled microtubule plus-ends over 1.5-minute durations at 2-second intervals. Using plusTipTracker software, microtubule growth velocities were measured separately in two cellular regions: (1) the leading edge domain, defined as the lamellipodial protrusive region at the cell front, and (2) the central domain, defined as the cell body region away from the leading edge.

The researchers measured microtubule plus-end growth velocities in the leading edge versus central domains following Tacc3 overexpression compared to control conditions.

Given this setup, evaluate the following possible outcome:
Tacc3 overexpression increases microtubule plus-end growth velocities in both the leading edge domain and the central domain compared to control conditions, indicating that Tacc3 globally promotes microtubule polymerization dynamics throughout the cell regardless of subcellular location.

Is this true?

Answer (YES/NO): NO